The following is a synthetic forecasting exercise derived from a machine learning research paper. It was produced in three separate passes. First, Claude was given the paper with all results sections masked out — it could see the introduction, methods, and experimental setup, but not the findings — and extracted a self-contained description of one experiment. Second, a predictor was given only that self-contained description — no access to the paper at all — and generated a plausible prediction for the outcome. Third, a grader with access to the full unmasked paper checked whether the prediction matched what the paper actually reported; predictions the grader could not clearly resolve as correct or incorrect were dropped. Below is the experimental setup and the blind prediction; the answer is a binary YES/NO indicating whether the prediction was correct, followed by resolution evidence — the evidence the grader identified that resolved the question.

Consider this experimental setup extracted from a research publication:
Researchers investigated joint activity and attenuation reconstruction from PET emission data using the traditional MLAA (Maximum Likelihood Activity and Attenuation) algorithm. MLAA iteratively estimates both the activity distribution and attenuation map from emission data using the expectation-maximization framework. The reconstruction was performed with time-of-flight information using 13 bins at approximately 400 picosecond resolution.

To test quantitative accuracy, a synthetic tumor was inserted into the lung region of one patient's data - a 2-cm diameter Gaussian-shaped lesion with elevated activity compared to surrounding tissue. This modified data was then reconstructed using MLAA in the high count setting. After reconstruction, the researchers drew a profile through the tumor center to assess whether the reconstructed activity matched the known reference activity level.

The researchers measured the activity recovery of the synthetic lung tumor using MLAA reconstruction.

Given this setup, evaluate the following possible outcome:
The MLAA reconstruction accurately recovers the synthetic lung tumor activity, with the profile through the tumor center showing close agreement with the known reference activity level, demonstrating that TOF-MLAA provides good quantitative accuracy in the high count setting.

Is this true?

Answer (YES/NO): NO